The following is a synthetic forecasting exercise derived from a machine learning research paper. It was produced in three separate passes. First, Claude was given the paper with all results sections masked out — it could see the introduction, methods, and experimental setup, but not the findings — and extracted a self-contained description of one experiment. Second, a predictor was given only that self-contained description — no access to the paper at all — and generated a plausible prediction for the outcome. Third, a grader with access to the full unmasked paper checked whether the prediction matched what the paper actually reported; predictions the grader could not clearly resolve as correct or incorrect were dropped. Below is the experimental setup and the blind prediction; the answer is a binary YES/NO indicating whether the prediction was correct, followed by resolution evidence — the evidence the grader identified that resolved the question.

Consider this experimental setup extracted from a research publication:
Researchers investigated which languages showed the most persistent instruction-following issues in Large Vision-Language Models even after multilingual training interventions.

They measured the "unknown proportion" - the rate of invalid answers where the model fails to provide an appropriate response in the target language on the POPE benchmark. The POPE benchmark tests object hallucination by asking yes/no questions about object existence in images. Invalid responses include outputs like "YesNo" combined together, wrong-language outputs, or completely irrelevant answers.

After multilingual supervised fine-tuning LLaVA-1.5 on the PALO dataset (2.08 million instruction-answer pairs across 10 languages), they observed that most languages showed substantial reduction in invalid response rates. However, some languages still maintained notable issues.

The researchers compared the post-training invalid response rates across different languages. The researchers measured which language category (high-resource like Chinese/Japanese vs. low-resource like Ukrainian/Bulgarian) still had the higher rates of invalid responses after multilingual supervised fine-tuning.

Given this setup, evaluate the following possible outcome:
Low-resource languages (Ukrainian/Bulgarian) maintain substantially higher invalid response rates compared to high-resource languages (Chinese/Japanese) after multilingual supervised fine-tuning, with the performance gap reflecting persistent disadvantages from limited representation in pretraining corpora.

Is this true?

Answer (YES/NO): YES